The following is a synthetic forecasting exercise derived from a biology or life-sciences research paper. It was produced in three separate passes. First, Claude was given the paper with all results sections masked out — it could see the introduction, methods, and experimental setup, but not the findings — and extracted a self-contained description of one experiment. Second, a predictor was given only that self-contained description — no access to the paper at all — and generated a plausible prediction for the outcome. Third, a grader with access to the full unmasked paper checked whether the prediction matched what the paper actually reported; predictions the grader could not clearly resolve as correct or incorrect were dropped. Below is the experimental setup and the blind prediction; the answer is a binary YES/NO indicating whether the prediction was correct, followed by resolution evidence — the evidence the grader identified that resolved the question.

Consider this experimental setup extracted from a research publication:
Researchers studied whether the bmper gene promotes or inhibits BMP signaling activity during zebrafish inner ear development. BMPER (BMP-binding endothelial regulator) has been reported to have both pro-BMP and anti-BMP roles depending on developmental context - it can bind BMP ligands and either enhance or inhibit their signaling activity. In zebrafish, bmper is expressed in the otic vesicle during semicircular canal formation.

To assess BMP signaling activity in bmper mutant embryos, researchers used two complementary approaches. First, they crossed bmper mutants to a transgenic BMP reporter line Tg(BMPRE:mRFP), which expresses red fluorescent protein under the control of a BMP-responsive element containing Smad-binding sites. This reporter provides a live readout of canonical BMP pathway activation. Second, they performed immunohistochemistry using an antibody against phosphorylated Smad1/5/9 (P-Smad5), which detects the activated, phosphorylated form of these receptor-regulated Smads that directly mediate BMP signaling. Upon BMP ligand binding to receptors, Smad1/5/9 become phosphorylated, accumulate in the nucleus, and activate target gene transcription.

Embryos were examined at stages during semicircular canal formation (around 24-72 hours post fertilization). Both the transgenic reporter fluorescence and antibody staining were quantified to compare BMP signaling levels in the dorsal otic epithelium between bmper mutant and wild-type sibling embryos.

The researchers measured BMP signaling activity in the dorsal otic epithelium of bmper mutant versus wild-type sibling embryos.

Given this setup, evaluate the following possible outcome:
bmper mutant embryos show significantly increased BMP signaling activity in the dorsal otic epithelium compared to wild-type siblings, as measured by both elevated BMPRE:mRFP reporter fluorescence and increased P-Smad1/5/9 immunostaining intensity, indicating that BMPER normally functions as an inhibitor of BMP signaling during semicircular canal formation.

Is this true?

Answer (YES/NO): NO